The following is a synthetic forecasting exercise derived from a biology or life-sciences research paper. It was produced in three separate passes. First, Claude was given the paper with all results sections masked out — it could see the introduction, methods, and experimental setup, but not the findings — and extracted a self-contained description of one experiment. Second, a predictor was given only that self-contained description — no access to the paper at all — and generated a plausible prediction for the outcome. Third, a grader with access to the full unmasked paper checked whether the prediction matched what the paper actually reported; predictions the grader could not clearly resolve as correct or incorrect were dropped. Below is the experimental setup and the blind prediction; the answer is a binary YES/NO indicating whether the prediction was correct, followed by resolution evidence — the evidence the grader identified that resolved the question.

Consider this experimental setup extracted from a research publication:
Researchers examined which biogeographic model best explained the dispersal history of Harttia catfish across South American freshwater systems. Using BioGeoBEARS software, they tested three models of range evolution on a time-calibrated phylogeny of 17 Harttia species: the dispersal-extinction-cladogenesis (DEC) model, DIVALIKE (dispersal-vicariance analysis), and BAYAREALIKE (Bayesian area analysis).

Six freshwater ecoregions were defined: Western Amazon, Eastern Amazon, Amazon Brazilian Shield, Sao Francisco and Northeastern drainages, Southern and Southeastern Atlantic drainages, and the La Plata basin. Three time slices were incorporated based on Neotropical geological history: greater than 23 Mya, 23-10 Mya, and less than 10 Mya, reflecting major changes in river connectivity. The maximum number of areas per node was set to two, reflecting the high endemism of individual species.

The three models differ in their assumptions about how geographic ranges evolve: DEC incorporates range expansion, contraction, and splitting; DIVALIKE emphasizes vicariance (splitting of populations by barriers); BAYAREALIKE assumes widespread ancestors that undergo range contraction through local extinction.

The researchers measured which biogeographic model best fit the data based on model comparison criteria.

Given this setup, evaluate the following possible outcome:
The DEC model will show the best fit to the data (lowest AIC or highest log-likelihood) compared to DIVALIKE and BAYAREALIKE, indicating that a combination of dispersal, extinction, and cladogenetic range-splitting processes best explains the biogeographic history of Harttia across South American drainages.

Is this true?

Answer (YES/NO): NO